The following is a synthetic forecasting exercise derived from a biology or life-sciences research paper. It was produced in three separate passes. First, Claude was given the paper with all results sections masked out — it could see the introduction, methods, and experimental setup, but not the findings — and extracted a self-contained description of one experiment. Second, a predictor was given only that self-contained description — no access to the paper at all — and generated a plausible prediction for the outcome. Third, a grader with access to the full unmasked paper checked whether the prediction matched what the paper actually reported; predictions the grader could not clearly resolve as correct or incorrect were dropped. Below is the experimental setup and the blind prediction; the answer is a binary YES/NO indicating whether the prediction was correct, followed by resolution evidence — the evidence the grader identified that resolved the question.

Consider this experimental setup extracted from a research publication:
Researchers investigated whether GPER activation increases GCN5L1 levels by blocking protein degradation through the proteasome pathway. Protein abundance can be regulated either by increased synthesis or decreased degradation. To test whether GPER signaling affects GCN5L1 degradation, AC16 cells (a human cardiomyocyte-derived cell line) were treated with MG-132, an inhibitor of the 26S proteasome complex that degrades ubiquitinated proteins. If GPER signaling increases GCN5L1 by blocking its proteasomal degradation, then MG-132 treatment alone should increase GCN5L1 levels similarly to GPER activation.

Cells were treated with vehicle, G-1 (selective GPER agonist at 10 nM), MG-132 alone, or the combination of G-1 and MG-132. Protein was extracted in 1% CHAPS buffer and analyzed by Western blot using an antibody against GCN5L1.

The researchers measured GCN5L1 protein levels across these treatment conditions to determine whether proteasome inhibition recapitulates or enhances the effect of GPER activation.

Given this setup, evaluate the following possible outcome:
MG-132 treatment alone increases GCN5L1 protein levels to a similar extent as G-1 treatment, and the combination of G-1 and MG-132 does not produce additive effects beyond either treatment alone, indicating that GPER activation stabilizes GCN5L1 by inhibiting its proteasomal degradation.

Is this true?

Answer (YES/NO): NO